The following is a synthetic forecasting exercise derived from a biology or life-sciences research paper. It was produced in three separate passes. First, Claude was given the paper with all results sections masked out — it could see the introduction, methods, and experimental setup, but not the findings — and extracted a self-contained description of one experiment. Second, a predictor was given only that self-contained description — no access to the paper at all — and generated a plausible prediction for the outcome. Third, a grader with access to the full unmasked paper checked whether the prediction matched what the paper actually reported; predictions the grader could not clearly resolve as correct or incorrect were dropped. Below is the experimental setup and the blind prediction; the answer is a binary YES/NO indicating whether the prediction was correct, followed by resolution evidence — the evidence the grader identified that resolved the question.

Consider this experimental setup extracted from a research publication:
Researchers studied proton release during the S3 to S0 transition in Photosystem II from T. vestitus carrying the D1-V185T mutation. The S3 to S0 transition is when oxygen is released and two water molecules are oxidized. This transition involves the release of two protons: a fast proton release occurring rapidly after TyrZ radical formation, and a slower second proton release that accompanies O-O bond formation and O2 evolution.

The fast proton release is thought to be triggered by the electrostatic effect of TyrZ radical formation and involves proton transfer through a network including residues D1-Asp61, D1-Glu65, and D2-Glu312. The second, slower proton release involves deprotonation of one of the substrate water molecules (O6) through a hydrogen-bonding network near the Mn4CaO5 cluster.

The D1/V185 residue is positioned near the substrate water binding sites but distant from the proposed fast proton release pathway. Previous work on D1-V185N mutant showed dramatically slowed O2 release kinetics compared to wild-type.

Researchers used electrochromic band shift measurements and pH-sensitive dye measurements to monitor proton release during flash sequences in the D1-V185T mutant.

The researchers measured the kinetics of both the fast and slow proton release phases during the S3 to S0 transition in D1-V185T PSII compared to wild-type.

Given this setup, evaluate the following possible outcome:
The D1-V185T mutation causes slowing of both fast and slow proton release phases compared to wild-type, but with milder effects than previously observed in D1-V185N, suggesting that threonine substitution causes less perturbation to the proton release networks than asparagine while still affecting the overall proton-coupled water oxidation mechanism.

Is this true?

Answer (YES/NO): NO